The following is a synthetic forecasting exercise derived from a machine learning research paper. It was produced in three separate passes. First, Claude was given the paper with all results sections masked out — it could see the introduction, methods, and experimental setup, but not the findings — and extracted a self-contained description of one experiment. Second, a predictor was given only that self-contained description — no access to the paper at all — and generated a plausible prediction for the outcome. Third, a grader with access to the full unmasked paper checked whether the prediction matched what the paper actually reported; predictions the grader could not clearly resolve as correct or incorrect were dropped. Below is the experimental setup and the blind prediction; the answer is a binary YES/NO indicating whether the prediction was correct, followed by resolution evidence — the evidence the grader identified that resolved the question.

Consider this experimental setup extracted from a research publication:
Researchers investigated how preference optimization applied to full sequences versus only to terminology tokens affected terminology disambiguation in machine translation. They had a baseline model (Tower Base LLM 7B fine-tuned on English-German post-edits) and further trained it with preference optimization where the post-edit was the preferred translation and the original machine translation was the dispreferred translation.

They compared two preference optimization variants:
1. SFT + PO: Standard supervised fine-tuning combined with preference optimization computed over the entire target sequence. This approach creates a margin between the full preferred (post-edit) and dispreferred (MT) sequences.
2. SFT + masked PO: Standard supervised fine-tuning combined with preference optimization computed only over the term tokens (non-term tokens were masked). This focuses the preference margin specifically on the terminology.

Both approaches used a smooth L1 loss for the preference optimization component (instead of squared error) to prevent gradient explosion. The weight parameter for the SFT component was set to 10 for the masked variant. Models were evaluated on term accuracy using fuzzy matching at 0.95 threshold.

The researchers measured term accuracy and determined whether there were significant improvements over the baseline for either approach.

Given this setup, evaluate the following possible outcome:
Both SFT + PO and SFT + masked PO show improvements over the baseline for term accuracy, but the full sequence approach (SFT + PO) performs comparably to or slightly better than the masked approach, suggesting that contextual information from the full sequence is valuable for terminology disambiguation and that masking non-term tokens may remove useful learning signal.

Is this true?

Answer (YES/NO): NO